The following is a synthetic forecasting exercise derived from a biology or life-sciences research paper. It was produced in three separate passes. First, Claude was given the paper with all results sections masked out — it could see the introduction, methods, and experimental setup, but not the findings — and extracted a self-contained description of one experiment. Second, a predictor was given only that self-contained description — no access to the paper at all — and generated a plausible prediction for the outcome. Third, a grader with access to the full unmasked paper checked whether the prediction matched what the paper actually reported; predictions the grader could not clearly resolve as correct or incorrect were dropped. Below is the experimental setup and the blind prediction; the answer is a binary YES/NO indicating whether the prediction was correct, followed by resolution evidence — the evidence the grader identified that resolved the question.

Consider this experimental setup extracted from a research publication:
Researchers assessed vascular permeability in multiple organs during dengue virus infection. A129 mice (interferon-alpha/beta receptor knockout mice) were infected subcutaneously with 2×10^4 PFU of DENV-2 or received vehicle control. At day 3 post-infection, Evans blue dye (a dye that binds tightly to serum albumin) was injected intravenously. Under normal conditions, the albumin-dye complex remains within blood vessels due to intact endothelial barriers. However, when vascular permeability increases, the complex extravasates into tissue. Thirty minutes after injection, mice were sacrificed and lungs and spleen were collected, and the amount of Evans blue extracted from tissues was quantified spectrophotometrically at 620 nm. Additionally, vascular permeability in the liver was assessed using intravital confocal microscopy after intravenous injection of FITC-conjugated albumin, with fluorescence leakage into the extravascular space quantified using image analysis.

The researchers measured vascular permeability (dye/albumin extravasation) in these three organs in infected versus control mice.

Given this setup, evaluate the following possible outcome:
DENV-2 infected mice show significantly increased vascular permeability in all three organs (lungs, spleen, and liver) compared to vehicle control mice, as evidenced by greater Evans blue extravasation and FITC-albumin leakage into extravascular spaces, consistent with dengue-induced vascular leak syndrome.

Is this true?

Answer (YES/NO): YES